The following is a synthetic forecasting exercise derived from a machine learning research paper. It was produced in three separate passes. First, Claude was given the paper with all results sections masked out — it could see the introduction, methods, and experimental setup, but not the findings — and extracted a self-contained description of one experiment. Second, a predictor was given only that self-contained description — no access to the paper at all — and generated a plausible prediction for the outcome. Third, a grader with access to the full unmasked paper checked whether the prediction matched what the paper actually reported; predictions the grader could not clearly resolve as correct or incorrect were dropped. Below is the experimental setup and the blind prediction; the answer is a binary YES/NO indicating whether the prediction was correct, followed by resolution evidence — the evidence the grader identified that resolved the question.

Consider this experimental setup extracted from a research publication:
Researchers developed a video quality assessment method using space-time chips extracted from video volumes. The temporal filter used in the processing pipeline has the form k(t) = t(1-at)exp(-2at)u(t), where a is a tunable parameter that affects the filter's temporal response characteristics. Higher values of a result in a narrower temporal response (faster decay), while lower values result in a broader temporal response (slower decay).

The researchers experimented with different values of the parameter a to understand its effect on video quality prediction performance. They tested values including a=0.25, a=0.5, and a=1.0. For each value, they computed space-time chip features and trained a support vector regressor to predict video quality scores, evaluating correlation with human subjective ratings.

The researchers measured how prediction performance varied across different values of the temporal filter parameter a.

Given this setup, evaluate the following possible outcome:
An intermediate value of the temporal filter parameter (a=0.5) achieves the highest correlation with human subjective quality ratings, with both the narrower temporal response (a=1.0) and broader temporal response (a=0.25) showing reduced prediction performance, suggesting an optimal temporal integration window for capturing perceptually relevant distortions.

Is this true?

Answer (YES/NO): NO